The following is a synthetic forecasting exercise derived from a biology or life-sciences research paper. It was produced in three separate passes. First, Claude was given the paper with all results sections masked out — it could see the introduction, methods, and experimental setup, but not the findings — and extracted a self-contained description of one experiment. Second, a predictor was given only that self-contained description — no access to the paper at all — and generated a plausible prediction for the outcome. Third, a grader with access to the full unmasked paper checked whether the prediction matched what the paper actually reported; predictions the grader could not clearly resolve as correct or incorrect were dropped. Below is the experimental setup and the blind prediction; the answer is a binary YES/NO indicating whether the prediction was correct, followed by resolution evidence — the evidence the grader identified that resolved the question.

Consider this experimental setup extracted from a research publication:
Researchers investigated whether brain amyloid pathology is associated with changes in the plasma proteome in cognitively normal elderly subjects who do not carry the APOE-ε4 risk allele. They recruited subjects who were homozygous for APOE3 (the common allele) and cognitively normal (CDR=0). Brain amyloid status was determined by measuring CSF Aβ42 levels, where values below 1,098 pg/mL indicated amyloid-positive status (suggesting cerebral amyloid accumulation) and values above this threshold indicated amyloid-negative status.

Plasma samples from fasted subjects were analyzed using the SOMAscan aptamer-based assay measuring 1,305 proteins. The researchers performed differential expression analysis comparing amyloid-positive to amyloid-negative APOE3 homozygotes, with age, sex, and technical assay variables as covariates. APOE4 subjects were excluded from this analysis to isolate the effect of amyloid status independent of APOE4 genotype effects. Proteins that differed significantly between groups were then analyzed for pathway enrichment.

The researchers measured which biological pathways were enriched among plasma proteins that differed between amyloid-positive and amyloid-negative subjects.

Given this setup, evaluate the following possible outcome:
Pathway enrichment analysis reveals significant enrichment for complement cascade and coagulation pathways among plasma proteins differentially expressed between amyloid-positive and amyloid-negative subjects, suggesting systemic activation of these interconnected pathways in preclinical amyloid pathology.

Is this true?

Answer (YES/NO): NO